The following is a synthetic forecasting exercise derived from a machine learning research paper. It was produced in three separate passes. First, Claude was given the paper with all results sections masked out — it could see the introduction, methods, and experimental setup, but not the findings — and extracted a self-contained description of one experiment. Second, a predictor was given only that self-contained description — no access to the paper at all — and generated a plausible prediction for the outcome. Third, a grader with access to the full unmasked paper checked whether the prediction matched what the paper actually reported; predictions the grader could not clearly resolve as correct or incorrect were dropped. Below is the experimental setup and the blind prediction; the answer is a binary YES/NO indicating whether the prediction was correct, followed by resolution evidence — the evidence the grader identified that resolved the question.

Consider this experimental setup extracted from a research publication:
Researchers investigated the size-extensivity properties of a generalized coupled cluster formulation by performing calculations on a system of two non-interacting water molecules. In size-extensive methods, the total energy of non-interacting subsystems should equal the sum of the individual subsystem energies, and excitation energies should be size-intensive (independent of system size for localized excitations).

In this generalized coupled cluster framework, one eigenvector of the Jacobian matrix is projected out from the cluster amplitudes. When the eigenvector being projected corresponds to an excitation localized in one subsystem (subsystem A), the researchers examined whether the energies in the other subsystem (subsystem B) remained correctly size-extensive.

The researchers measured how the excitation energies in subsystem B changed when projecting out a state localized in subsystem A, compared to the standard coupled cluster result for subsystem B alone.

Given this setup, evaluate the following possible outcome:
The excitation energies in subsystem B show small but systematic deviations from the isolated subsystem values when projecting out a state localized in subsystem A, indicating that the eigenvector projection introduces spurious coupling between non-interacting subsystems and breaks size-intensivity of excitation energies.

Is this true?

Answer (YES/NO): NO